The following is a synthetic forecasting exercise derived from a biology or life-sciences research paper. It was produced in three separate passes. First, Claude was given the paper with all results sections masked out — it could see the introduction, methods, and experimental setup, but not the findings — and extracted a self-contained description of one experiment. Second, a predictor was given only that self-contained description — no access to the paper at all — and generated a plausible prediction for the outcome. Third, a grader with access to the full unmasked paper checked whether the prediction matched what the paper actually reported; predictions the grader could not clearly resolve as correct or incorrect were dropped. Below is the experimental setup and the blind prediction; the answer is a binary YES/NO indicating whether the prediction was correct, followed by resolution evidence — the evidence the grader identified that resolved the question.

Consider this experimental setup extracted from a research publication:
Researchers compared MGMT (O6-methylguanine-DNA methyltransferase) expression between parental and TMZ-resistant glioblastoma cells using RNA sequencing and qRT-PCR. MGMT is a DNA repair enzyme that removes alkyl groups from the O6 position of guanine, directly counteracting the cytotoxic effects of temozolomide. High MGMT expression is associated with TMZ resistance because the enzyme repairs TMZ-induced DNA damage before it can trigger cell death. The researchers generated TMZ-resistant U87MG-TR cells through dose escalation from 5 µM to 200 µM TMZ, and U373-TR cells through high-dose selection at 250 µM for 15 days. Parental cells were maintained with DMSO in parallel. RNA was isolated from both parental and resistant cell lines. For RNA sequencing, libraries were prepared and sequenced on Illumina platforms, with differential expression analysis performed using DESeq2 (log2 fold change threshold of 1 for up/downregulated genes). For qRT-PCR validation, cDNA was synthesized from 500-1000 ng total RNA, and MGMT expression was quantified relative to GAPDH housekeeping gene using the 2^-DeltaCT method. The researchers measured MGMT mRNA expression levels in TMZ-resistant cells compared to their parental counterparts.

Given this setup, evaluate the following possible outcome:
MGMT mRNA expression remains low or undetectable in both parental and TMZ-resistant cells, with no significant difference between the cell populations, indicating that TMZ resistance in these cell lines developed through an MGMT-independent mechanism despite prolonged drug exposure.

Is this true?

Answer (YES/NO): NO